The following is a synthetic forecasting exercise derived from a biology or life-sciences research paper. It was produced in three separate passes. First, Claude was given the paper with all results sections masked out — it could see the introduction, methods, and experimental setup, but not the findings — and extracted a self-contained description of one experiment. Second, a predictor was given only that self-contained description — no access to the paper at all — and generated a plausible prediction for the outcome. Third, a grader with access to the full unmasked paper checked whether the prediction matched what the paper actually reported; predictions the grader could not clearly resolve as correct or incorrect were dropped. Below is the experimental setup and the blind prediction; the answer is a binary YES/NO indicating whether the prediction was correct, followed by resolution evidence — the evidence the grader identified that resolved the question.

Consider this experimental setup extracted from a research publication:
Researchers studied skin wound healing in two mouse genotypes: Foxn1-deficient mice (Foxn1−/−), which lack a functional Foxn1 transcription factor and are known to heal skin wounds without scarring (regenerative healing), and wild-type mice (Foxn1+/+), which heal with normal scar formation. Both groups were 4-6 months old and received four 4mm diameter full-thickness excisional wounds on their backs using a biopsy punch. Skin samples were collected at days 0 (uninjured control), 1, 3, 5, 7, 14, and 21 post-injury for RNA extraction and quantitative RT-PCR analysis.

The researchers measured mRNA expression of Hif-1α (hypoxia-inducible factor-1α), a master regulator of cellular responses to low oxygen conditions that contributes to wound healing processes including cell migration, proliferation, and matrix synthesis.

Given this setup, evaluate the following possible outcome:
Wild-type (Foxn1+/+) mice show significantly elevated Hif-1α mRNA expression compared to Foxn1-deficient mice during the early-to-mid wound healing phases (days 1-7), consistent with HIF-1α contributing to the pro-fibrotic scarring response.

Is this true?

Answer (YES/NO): YES